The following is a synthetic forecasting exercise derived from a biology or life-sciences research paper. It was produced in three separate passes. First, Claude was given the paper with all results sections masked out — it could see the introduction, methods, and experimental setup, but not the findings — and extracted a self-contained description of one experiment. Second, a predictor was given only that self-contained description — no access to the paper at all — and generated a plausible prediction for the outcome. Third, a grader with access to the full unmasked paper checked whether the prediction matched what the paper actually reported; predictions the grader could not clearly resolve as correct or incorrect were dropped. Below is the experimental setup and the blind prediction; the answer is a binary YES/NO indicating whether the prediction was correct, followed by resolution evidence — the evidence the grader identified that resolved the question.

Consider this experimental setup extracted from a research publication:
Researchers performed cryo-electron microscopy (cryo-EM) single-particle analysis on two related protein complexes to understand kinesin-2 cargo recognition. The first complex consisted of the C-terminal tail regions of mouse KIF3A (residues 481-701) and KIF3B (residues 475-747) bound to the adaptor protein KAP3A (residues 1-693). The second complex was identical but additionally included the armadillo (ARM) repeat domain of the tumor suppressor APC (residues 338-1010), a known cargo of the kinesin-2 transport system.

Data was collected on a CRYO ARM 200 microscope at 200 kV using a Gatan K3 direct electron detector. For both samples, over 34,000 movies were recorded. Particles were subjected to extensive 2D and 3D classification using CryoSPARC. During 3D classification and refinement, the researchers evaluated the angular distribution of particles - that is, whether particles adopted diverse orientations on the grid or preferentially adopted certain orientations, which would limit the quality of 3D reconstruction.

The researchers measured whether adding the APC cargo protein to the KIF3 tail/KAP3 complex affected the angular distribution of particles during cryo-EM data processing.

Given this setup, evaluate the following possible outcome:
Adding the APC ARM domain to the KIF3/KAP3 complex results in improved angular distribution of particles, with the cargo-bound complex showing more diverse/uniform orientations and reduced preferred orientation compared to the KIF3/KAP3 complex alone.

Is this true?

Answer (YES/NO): NO